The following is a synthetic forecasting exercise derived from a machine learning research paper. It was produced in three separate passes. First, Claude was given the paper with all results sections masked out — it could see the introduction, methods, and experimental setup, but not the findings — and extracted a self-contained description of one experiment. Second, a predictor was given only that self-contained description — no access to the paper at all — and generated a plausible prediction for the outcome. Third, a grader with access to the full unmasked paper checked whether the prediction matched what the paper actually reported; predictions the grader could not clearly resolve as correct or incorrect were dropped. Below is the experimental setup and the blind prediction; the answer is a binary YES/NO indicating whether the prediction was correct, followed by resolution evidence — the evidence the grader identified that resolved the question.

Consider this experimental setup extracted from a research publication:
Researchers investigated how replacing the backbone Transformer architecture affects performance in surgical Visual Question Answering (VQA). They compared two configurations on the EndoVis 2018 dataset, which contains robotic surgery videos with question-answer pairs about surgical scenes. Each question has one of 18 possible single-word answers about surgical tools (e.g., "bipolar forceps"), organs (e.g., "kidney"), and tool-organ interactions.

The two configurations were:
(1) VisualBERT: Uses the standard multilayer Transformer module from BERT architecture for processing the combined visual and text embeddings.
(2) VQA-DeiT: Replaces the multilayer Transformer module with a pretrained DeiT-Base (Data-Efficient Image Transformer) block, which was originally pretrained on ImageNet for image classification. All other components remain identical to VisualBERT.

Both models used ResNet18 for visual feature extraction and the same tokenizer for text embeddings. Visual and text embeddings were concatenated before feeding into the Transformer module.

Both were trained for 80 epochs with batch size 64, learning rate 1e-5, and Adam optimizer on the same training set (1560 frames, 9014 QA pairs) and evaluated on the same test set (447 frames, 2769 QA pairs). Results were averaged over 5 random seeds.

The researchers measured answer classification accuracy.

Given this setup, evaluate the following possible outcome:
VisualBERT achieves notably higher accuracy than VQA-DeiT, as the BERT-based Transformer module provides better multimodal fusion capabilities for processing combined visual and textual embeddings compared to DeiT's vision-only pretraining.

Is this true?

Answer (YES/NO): YES